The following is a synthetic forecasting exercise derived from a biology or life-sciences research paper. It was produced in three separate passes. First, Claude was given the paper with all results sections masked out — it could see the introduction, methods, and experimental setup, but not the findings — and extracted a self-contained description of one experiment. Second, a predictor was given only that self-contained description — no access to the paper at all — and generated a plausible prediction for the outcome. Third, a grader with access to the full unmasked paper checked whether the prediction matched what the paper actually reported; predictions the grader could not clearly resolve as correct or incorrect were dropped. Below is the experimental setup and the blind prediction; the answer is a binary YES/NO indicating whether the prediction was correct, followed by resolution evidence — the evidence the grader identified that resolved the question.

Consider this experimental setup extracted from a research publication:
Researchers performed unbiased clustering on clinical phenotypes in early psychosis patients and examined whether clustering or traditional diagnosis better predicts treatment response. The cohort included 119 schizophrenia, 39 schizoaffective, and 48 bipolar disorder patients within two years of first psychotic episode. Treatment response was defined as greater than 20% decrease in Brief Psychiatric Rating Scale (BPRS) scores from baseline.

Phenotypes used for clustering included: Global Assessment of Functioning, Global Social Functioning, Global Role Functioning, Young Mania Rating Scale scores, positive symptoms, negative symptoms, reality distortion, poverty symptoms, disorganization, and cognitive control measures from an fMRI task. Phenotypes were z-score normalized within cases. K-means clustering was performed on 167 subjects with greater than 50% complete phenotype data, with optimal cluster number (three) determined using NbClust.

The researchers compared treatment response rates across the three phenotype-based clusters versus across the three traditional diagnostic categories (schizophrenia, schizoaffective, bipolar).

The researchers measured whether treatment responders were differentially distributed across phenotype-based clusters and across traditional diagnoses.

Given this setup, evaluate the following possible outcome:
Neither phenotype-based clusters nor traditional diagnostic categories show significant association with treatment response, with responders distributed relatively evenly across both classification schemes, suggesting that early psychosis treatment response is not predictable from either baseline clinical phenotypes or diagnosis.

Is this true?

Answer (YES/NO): NO